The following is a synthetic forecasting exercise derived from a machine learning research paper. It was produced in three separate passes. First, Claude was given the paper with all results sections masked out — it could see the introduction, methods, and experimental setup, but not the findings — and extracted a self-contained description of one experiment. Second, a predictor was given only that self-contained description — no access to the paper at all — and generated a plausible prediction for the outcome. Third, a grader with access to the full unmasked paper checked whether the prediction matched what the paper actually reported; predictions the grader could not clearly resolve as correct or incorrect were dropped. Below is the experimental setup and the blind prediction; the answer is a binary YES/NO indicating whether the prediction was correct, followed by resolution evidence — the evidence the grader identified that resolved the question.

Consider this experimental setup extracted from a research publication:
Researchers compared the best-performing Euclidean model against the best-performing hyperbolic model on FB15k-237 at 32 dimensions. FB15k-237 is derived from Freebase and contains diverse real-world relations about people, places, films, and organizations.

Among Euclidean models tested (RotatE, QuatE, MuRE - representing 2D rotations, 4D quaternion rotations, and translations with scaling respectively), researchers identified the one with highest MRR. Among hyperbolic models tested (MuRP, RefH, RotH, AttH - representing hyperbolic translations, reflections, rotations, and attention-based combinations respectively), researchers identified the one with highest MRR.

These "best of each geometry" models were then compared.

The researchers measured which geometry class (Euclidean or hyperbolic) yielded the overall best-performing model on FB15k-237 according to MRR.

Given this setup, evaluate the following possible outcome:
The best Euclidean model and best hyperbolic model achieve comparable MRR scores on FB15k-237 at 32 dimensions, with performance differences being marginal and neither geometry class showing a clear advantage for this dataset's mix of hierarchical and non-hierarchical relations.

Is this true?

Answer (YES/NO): NO